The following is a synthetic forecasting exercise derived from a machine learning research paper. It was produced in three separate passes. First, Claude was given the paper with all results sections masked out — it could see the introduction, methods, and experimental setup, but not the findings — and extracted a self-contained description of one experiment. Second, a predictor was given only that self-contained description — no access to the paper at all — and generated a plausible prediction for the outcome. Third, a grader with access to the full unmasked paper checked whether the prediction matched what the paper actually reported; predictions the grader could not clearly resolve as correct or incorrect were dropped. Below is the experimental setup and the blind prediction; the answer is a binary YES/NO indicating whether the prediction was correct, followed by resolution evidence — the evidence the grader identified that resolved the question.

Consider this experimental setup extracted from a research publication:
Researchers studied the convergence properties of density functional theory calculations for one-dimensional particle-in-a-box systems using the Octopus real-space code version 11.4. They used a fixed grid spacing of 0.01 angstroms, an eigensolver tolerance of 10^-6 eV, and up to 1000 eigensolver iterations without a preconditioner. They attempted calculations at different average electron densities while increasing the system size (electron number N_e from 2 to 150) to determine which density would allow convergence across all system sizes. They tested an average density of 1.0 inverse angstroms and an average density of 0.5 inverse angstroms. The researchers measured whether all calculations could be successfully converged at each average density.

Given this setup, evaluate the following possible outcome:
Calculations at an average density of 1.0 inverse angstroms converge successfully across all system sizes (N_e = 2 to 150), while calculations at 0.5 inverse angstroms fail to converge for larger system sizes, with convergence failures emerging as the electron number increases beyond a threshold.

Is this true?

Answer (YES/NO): NO